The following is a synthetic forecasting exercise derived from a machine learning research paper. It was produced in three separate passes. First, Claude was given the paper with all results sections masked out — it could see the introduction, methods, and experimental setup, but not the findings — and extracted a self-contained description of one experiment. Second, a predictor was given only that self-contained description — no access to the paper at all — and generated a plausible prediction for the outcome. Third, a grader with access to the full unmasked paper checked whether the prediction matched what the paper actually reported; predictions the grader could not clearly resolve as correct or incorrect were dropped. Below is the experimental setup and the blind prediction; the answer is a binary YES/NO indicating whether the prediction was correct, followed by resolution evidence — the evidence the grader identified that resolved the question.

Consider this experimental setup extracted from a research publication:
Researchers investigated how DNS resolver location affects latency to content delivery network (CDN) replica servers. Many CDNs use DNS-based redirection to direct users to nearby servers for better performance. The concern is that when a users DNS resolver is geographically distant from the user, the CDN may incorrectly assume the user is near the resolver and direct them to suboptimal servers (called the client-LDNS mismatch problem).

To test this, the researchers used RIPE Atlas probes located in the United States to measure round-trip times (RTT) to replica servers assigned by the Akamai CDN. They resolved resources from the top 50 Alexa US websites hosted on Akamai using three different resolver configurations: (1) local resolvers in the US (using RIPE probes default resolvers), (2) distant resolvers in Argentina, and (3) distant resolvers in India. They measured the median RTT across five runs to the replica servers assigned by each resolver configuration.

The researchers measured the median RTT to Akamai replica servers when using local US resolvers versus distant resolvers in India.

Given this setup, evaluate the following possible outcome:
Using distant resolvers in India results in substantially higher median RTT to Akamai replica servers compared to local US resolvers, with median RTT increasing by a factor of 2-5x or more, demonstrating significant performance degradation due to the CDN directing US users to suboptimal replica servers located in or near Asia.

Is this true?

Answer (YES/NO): YES